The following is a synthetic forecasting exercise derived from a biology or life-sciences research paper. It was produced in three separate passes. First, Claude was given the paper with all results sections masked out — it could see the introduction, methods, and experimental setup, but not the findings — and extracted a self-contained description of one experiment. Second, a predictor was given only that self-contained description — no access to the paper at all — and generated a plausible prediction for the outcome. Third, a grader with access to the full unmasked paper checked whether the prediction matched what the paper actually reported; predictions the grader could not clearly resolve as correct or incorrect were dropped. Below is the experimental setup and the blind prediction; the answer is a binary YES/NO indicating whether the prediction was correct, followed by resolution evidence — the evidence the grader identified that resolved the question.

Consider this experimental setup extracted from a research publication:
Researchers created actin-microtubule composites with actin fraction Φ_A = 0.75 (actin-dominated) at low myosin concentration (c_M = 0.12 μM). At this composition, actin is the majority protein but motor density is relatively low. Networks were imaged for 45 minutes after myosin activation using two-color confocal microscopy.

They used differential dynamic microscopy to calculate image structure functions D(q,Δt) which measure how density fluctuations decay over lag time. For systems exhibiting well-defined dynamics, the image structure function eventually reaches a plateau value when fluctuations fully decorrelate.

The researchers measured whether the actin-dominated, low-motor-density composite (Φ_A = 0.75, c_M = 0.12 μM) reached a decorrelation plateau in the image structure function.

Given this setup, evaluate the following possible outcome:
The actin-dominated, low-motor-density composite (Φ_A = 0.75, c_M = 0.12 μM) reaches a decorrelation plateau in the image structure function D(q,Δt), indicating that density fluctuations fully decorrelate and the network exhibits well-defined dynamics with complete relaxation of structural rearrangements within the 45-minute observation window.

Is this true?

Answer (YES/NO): YES